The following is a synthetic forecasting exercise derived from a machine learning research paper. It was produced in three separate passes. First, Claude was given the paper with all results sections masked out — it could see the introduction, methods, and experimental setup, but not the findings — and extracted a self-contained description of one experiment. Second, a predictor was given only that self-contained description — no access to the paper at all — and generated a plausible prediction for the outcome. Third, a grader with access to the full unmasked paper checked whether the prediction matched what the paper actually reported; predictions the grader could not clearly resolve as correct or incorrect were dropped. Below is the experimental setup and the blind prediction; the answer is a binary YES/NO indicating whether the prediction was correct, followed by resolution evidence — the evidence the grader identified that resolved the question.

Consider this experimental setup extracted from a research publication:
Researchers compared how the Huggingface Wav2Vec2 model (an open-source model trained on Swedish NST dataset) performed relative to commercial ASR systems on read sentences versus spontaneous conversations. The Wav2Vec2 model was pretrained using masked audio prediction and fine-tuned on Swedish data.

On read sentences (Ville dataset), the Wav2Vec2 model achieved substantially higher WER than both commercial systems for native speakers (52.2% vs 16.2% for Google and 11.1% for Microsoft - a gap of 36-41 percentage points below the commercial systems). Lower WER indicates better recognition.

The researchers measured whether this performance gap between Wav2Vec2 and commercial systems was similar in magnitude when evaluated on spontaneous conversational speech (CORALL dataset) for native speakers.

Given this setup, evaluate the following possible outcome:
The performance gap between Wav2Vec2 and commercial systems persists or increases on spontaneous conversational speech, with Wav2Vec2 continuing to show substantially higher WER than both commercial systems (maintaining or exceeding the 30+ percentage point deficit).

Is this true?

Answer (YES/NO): NO